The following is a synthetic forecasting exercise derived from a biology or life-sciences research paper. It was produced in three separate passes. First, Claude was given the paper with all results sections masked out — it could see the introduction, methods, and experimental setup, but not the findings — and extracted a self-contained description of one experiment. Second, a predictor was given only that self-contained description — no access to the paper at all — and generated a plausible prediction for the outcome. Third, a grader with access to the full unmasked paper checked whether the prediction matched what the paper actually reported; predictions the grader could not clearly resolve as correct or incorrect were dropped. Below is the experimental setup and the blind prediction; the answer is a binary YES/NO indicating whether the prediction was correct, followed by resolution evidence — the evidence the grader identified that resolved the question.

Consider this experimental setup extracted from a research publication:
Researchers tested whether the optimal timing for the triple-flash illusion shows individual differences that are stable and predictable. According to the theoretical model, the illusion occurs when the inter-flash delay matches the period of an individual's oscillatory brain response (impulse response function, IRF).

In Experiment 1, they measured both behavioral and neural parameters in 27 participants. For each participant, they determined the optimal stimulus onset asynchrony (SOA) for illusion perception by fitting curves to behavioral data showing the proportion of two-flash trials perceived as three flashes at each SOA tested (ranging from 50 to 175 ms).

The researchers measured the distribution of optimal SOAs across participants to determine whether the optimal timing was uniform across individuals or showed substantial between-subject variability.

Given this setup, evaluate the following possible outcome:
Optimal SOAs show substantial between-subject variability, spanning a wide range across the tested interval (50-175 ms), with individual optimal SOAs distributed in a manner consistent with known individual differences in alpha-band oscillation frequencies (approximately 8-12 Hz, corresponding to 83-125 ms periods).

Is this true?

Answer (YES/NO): NO